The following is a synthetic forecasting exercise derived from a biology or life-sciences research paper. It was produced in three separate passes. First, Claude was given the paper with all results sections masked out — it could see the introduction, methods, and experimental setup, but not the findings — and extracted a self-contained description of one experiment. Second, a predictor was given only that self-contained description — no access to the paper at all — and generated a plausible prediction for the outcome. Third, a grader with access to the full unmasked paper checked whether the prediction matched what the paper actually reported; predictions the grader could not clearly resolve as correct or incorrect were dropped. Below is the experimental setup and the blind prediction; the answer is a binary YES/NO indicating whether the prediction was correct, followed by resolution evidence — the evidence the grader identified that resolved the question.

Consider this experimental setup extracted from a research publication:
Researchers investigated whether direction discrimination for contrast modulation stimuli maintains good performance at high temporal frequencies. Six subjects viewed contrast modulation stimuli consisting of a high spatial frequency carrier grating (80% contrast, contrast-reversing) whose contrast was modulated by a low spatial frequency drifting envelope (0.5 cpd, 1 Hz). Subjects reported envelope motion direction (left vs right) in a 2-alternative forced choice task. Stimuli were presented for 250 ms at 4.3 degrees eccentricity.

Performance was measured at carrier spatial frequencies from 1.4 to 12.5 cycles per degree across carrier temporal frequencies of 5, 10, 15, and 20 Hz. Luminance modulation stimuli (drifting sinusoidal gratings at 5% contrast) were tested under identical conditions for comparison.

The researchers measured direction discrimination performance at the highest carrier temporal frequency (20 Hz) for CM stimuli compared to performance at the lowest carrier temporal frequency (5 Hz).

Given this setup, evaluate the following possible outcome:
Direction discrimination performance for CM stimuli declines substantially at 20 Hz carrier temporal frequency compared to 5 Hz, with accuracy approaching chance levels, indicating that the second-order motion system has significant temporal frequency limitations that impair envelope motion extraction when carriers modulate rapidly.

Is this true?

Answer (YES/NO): NO